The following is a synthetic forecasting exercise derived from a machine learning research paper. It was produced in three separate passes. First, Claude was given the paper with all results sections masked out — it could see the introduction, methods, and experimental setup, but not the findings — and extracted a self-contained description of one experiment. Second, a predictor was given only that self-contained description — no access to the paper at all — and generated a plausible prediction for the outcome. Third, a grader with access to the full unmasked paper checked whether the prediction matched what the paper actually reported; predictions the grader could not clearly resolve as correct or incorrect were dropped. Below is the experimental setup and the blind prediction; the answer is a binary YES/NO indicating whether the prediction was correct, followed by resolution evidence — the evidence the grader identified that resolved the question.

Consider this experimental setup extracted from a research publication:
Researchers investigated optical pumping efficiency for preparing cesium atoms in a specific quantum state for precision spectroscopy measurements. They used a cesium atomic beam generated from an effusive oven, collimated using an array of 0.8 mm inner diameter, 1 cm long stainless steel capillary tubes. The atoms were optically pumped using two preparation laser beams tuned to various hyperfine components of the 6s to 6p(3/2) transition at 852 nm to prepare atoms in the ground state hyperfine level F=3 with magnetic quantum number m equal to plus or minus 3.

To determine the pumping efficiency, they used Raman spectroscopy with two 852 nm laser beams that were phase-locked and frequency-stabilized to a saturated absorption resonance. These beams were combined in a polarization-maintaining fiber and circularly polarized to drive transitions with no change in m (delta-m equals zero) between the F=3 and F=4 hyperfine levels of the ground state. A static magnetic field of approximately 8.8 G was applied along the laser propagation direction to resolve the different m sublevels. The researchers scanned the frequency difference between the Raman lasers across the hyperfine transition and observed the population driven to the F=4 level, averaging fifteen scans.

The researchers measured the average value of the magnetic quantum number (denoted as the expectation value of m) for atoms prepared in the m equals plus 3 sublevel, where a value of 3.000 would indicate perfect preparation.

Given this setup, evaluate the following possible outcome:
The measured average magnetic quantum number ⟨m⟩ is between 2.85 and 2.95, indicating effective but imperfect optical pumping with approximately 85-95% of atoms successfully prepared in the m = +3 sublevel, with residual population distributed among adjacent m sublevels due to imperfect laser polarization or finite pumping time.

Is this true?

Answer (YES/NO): NO